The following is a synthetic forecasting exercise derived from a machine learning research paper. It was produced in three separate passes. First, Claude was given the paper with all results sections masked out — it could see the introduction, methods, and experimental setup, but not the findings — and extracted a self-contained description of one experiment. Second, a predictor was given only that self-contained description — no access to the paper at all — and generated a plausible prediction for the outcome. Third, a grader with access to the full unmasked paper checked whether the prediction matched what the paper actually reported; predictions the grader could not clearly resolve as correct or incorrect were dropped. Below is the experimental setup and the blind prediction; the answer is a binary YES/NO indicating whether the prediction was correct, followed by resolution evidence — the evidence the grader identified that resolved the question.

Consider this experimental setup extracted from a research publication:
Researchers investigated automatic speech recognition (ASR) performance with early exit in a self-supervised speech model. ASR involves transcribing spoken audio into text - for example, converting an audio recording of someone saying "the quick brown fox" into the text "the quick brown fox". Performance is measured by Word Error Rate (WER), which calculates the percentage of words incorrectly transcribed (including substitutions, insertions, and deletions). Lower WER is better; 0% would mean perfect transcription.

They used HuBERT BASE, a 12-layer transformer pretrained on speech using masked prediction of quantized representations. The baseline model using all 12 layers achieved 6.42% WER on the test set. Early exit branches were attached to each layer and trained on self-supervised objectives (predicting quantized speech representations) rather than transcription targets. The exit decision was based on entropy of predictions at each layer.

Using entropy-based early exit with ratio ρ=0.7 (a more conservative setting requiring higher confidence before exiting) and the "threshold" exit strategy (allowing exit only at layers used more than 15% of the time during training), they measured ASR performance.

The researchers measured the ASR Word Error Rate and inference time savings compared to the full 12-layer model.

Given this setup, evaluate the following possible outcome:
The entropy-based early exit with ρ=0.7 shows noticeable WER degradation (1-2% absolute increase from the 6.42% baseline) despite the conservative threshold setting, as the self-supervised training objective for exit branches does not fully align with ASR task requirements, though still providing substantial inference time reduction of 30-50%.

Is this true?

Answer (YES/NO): NO